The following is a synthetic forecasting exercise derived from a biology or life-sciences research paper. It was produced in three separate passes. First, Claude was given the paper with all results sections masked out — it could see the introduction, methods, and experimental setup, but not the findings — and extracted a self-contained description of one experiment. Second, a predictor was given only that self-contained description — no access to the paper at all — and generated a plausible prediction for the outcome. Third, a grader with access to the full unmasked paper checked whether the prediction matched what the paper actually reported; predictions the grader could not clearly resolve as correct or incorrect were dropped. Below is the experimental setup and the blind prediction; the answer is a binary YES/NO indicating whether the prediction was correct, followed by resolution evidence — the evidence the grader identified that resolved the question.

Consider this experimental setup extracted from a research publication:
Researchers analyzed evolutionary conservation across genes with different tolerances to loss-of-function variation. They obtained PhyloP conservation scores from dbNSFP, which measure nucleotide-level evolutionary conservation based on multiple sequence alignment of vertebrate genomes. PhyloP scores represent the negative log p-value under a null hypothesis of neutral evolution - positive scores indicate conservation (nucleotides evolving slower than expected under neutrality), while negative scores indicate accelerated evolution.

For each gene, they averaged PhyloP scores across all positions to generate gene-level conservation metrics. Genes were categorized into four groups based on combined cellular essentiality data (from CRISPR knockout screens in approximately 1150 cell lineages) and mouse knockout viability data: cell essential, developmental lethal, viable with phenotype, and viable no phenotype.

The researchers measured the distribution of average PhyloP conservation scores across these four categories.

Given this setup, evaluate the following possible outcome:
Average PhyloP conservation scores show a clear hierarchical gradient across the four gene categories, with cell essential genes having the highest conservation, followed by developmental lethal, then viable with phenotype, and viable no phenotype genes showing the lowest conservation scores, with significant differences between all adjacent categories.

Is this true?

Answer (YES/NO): NO